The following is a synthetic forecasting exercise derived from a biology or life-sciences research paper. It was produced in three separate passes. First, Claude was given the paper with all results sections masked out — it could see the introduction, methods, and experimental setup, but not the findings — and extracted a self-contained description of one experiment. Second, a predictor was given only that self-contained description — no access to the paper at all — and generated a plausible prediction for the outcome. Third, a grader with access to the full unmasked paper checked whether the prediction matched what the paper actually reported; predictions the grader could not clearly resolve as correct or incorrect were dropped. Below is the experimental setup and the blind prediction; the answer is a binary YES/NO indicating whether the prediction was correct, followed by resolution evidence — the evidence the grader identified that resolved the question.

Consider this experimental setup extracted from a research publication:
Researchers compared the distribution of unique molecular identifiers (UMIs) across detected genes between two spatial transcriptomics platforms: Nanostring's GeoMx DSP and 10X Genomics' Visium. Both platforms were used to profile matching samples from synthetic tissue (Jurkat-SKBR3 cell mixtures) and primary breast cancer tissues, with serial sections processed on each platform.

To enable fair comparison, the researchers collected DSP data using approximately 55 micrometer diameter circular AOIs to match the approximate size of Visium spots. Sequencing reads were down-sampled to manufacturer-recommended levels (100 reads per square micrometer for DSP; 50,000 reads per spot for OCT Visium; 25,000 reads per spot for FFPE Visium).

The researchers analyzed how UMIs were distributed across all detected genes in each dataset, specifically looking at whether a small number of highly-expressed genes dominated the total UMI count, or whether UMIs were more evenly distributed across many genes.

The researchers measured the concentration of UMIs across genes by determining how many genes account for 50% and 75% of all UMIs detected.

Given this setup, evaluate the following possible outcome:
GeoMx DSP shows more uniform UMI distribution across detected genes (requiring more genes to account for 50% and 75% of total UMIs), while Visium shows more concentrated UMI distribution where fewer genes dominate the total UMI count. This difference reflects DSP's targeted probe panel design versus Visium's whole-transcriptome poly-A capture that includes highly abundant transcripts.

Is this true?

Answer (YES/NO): NO